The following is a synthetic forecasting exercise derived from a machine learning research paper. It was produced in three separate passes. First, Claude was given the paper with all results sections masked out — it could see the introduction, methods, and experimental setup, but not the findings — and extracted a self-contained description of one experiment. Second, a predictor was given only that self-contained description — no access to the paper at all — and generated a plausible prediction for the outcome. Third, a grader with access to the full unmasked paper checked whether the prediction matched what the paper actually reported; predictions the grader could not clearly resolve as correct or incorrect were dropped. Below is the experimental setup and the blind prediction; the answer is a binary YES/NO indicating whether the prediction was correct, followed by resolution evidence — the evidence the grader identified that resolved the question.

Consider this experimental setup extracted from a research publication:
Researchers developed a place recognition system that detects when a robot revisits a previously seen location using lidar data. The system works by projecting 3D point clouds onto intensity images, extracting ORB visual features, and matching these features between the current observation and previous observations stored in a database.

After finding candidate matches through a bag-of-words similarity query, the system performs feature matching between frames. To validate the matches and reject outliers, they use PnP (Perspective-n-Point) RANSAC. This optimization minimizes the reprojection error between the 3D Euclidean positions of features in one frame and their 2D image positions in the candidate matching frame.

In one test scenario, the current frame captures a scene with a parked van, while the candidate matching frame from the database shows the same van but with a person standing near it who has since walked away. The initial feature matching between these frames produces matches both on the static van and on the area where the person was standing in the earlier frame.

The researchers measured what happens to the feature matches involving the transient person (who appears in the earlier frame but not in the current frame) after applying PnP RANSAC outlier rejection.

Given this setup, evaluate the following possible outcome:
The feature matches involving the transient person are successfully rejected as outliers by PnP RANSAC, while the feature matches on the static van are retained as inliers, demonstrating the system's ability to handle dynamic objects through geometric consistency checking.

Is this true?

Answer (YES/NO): YES